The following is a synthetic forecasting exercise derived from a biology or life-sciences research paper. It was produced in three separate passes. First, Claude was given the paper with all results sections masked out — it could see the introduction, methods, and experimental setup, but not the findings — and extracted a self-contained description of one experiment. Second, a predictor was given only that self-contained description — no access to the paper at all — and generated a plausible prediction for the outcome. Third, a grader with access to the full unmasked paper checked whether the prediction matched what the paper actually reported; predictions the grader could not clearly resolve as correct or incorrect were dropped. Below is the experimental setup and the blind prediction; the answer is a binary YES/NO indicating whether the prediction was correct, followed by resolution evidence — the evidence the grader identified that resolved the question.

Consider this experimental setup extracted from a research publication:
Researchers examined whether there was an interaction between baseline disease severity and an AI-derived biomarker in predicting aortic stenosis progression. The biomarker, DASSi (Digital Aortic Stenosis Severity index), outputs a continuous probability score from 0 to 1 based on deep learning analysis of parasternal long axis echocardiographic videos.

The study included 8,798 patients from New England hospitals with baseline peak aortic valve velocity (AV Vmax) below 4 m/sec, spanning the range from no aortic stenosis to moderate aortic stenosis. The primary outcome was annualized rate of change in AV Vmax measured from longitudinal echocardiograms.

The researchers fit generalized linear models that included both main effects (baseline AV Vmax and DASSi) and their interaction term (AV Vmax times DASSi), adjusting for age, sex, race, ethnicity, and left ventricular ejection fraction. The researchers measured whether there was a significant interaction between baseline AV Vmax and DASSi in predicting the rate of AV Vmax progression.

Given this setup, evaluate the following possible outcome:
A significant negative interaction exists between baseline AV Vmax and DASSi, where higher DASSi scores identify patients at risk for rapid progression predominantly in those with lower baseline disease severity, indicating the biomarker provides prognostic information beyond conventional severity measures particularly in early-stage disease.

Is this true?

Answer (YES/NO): NO